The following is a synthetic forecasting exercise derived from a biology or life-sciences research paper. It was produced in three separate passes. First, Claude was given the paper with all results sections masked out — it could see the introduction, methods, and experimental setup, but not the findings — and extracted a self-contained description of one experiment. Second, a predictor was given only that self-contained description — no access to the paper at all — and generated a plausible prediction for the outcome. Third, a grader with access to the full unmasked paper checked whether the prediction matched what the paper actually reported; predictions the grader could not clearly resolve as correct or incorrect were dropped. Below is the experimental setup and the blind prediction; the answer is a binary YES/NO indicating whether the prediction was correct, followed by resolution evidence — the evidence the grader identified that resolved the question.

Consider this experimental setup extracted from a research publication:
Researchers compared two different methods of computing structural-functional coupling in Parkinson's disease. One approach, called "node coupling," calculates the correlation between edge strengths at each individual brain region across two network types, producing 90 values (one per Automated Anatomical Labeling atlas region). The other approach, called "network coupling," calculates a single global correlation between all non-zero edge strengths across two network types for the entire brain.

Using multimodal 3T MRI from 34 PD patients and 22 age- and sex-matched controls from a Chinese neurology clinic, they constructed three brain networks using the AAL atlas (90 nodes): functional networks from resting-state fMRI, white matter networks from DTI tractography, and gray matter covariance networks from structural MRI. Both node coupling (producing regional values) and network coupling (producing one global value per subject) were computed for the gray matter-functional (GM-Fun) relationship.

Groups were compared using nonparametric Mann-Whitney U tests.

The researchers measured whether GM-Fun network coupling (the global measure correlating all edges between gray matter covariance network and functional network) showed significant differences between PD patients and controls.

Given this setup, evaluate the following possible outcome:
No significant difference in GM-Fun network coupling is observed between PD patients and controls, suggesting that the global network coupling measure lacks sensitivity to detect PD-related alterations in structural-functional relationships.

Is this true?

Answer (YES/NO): YES